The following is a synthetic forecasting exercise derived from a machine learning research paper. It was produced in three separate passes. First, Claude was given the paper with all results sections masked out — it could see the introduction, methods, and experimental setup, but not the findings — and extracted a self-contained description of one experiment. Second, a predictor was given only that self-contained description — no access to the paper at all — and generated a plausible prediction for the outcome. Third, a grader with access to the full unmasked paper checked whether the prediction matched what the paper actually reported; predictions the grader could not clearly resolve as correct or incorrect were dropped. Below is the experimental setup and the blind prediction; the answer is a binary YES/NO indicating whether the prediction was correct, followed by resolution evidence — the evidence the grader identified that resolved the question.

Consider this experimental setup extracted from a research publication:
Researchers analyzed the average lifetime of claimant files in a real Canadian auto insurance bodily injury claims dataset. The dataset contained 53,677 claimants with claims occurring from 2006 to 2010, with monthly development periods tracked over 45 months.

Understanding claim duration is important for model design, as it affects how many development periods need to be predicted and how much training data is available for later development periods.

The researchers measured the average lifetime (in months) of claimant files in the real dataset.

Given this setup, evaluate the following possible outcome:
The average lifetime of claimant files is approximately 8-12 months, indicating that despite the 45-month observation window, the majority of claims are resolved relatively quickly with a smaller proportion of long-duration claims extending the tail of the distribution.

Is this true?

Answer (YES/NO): NO